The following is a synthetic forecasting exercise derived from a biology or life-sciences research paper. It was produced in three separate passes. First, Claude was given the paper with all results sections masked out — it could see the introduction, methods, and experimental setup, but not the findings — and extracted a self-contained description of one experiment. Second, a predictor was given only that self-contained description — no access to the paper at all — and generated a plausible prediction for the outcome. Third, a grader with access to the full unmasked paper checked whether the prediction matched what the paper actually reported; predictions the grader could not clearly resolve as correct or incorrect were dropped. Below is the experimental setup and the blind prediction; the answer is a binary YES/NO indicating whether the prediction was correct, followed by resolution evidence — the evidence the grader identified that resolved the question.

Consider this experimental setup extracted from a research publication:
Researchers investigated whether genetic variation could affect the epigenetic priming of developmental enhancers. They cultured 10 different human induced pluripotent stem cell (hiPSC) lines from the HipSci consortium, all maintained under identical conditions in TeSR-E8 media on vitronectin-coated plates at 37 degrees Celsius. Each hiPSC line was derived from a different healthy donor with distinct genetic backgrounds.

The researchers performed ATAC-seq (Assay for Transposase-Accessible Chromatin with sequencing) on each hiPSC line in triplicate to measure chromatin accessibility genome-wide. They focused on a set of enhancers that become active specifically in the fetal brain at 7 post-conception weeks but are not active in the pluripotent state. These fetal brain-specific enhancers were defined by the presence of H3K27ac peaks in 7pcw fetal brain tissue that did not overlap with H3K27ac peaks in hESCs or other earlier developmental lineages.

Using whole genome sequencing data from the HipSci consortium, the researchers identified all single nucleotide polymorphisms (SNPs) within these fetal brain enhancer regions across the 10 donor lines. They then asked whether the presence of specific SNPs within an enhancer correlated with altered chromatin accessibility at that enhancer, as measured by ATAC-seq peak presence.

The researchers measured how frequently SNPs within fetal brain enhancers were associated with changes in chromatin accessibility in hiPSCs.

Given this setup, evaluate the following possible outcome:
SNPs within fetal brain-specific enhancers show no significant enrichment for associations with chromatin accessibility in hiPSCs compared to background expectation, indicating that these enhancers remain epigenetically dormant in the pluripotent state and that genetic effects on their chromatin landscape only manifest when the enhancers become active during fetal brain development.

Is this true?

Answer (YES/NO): NO